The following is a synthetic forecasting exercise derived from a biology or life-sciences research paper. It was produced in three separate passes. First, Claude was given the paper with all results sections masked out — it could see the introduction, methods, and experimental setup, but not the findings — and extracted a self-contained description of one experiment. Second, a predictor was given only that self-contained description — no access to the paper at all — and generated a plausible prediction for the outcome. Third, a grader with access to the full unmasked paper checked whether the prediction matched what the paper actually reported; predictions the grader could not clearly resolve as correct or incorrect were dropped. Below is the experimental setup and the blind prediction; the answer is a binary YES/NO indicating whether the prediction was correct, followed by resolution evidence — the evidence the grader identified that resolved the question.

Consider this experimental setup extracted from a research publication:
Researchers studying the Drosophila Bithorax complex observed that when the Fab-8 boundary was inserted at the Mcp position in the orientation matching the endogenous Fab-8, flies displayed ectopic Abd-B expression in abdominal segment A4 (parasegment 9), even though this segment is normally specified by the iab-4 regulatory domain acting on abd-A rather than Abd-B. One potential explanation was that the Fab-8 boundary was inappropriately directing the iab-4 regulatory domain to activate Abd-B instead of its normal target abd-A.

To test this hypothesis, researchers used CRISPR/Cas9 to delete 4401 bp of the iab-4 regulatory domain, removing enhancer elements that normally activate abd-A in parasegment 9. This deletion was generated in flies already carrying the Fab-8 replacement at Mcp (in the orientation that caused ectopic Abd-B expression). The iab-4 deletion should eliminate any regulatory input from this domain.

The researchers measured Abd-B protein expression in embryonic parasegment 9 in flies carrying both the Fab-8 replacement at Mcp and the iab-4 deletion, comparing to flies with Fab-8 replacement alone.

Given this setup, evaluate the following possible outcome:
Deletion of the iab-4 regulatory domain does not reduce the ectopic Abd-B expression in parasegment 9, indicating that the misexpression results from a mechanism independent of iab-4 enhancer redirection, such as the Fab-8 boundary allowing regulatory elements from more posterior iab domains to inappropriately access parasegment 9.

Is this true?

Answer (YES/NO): NO